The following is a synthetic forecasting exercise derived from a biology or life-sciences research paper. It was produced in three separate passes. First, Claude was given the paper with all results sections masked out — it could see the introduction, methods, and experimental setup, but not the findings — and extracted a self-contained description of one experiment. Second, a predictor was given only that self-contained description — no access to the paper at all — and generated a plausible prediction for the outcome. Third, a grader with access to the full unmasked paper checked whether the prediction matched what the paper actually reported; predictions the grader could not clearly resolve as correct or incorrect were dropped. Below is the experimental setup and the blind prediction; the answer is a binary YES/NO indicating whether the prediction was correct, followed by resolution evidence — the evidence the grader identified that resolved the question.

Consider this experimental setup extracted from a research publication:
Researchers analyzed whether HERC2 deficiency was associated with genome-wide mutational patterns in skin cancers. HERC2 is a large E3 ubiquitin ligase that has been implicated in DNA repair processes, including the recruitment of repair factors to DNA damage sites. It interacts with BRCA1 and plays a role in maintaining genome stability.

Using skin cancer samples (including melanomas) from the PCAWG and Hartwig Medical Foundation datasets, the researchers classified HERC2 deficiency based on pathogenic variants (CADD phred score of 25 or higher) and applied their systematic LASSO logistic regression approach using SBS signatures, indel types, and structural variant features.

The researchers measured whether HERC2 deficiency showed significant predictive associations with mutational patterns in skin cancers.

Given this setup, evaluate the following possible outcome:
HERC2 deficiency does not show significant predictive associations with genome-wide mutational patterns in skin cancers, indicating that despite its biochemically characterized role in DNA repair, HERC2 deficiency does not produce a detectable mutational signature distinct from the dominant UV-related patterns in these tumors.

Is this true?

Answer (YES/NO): NO